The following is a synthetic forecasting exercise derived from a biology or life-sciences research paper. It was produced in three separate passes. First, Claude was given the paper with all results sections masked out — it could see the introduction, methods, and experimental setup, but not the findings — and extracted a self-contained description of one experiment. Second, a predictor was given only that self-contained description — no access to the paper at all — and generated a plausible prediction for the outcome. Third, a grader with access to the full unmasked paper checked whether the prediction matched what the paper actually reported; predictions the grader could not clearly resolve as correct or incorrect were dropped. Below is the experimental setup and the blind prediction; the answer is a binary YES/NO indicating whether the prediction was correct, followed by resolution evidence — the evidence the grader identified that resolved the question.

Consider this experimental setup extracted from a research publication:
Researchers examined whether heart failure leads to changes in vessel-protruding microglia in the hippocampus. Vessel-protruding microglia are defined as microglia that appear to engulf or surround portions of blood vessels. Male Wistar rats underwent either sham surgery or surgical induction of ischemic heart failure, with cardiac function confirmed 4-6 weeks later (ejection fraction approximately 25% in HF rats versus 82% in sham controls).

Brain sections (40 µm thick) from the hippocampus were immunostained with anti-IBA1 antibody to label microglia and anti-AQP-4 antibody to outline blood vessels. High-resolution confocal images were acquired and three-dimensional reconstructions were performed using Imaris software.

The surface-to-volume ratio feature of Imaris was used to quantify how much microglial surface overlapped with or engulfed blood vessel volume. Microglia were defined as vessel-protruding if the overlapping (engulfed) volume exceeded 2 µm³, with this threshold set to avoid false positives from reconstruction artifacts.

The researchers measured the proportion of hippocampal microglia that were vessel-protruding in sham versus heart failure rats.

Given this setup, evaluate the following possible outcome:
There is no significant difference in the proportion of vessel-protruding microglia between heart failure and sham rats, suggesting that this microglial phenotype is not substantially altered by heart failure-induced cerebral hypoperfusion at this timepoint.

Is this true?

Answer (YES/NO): NO